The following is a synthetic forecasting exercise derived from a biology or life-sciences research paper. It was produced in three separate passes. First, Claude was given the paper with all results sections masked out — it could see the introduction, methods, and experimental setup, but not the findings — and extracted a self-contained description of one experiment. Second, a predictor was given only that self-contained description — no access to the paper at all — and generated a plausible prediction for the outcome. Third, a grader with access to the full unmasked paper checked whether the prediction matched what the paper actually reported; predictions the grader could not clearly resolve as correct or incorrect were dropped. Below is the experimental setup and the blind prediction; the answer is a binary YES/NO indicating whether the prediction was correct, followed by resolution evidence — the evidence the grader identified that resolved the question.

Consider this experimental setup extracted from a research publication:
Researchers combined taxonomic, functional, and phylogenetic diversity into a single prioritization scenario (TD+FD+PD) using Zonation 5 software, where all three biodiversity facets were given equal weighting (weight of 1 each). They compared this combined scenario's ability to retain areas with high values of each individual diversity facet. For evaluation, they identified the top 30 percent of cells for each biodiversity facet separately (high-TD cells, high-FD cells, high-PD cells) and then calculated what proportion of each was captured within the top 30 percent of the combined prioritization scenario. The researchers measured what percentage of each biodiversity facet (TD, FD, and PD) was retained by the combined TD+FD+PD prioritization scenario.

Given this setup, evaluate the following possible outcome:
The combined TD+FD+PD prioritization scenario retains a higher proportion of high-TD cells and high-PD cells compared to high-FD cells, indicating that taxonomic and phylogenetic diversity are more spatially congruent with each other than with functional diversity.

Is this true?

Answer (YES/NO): NO